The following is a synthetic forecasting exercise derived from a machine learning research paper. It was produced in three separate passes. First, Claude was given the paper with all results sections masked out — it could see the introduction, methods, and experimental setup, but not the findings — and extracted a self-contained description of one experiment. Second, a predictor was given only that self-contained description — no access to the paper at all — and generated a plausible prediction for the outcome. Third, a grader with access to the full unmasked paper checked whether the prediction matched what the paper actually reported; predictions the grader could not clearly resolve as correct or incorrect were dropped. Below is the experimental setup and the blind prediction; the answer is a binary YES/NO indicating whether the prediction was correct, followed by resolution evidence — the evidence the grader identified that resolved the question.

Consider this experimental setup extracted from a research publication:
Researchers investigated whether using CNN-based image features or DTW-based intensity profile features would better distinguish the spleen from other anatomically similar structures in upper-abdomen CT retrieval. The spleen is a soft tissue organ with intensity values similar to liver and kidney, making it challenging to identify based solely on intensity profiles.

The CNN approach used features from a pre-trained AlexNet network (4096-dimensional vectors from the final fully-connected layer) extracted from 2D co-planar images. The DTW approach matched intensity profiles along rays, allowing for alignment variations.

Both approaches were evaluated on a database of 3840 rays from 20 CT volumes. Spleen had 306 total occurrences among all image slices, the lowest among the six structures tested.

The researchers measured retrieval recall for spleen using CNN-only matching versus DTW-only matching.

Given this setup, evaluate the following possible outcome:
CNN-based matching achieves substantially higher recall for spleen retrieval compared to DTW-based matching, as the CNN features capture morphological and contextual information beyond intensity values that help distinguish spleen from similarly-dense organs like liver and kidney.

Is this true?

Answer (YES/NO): NO